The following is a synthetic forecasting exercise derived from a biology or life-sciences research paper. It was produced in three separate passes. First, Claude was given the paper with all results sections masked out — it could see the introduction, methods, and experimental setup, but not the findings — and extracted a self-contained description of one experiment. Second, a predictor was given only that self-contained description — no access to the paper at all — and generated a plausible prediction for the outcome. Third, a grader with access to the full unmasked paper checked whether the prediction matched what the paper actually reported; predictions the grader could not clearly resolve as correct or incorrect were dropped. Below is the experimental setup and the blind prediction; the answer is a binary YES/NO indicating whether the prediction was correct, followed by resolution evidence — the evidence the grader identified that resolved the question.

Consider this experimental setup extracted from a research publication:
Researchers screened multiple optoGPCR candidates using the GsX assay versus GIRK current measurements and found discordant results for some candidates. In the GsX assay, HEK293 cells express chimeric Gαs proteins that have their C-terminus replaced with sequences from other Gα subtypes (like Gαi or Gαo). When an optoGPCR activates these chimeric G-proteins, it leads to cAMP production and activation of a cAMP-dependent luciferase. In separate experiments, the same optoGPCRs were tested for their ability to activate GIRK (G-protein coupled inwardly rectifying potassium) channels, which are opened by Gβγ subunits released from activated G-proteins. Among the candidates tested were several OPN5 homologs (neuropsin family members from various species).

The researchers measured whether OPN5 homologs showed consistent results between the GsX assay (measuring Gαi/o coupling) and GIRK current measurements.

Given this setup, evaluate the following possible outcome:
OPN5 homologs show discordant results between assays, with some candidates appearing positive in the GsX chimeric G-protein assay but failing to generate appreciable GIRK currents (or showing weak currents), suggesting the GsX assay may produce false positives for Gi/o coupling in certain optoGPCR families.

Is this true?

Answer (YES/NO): NO